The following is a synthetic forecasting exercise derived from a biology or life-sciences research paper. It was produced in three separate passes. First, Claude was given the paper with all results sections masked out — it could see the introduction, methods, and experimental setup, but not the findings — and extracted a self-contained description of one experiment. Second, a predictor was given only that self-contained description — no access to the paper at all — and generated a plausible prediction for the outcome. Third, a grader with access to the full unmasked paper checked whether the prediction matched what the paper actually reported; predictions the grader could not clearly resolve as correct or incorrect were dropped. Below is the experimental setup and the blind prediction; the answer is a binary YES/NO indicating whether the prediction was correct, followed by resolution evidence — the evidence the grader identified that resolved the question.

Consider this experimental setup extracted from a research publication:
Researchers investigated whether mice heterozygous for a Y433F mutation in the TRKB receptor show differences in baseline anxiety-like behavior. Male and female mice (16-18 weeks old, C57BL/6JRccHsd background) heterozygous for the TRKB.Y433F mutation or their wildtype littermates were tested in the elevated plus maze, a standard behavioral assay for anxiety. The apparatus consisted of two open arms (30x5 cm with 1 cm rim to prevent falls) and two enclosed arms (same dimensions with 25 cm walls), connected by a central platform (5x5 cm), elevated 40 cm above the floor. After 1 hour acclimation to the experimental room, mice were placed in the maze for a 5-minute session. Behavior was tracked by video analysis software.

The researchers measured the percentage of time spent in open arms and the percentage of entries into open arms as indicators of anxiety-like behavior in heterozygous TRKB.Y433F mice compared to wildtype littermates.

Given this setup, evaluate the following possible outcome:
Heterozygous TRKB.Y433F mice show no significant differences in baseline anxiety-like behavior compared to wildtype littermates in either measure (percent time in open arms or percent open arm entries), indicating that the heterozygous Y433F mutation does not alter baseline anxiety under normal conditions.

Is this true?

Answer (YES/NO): YES